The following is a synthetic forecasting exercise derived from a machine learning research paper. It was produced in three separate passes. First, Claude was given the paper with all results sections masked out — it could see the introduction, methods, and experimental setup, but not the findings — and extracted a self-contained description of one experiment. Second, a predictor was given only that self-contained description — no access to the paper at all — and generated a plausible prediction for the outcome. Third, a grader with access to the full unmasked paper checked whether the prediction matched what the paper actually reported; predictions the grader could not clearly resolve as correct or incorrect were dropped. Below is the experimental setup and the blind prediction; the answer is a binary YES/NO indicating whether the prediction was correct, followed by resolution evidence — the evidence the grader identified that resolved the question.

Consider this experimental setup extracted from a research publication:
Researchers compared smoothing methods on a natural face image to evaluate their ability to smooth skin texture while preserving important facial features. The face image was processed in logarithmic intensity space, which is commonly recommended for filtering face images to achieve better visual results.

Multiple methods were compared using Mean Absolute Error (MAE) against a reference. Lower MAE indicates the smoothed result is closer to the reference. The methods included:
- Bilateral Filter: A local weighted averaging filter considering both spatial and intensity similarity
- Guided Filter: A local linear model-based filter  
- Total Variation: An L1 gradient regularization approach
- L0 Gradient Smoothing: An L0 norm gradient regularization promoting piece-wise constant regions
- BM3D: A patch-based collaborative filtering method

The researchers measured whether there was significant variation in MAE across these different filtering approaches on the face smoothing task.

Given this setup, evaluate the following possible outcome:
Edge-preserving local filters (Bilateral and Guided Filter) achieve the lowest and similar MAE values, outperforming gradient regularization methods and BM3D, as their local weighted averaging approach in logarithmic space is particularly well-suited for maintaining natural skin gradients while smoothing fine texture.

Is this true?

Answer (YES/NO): NO